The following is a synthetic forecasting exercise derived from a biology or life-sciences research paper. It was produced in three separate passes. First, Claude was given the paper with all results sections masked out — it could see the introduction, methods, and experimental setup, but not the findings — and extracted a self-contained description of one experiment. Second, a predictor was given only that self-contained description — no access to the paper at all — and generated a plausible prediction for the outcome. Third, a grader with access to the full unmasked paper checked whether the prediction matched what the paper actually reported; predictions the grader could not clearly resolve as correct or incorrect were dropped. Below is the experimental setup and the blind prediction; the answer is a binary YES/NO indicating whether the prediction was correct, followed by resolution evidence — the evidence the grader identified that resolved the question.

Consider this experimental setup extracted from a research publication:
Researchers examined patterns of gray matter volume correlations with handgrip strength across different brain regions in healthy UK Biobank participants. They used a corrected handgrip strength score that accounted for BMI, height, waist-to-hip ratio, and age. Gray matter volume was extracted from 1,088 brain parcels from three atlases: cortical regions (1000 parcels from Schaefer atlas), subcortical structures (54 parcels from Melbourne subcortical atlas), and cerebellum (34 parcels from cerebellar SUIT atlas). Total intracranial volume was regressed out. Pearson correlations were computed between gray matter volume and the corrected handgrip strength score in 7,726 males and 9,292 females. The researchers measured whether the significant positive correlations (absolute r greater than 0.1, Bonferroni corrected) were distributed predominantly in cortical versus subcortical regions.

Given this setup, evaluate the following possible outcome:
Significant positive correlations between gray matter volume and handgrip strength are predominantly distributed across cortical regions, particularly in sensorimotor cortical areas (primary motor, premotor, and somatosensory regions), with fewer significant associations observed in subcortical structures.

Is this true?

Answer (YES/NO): NO